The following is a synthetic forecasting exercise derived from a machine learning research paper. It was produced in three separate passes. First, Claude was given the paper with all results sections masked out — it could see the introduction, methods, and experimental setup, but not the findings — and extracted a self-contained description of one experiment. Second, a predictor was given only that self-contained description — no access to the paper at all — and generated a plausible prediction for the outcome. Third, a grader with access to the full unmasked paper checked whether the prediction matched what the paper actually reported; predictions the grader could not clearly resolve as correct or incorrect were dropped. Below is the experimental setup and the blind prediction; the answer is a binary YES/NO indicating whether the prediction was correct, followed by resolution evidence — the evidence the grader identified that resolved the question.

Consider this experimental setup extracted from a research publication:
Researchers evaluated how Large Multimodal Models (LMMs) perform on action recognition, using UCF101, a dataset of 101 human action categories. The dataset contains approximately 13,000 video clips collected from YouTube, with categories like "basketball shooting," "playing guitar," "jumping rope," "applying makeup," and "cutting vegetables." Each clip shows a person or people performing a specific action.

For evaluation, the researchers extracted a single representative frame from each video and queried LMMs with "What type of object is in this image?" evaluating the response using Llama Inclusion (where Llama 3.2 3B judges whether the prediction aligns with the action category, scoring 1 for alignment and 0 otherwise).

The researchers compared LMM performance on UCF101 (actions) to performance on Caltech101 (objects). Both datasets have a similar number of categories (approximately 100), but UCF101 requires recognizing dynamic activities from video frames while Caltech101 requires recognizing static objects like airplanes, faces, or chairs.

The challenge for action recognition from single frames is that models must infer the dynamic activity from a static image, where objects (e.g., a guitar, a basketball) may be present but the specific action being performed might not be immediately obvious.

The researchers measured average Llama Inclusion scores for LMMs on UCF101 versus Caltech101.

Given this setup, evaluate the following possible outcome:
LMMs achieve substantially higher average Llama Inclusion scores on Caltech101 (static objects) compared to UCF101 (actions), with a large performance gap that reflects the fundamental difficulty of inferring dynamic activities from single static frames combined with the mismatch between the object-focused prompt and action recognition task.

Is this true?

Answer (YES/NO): YES